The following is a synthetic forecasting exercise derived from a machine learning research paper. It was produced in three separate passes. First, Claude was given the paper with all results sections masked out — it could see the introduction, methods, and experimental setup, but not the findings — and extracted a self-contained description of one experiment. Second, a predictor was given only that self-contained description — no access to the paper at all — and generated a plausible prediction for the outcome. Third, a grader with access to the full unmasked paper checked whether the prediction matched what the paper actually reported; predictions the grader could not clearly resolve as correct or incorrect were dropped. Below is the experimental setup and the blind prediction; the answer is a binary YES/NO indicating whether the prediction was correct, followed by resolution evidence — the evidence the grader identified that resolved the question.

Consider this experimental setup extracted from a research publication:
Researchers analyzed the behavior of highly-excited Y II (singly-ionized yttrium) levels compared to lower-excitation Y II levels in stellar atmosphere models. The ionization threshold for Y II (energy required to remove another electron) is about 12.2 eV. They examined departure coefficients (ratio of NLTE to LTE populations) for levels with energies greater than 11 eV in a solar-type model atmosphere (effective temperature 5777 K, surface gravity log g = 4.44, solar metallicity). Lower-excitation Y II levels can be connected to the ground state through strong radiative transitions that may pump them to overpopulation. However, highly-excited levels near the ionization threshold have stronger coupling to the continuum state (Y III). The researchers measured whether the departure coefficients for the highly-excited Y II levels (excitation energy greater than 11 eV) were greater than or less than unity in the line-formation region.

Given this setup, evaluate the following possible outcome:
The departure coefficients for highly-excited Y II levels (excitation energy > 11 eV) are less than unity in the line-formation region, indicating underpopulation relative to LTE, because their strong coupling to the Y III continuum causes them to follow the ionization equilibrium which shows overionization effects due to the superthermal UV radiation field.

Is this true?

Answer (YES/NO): YES